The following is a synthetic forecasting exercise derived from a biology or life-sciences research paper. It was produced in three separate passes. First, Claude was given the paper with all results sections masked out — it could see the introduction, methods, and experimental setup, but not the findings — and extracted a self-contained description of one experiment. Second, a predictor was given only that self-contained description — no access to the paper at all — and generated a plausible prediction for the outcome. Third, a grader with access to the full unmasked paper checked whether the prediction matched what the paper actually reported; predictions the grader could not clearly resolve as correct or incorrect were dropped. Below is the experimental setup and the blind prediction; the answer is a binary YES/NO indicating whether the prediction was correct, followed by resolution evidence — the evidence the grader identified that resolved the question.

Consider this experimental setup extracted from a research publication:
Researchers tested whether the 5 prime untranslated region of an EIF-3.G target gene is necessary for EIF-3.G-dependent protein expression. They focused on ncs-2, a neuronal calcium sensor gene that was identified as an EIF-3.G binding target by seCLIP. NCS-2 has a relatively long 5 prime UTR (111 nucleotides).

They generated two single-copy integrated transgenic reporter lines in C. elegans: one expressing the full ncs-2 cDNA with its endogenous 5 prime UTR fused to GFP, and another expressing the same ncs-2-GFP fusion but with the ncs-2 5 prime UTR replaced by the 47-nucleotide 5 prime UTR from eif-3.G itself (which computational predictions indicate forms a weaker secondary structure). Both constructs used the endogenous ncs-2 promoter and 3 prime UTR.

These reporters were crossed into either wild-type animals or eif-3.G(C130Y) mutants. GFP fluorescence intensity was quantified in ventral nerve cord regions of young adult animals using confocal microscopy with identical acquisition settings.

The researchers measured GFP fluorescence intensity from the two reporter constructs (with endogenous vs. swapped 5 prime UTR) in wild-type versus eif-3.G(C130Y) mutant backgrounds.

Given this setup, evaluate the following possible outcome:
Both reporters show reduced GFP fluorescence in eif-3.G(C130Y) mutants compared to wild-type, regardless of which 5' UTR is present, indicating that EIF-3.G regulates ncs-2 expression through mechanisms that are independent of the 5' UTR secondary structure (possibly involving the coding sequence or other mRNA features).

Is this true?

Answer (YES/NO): NO